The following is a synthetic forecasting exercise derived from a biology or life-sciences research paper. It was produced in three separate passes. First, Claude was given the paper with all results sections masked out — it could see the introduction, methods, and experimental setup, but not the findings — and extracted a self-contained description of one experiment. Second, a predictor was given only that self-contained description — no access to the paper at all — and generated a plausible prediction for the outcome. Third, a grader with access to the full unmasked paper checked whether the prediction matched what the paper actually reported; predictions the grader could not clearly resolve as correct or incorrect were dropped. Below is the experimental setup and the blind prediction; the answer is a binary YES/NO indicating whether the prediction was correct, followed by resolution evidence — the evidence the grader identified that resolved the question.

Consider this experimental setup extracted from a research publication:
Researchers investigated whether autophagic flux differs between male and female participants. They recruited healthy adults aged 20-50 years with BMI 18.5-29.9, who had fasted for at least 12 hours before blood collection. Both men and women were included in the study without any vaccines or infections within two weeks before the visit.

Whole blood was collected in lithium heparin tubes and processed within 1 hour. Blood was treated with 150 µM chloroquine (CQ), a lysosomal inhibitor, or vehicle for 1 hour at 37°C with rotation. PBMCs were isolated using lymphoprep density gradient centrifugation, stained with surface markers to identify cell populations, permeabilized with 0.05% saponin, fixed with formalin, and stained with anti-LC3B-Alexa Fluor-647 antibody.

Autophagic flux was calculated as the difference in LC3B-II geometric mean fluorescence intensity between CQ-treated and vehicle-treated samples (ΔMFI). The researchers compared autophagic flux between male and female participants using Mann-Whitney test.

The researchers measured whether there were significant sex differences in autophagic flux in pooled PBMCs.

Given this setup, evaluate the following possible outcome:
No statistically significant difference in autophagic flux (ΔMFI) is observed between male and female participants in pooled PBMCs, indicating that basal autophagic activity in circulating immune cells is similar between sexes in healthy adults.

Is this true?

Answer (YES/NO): YES